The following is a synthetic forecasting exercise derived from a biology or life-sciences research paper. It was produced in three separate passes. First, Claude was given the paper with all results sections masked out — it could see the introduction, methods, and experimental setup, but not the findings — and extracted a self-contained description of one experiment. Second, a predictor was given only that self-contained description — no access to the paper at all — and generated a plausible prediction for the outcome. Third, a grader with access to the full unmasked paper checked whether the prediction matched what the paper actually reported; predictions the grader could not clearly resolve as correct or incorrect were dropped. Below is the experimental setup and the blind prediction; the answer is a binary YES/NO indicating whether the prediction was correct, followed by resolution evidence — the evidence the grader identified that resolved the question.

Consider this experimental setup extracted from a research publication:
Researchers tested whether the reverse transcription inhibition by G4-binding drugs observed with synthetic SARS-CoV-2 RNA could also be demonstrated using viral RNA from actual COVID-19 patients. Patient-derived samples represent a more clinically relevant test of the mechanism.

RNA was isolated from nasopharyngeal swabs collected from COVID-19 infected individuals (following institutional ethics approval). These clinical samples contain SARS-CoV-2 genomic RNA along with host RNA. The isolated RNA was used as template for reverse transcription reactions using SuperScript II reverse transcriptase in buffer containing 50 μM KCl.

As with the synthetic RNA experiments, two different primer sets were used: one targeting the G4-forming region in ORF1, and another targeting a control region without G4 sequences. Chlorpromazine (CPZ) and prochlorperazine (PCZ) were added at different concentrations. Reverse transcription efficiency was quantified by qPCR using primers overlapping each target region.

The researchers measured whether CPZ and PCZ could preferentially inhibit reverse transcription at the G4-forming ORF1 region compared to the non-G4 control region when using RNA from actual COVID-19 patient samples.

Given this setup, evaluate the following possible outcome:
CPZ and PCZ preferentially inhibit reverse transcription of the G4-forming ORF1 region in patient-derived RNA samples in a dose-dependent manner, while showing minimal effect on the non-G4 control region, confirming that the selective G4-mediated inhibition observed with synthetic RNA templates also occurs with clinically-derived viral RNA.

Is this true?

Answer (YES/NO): NO